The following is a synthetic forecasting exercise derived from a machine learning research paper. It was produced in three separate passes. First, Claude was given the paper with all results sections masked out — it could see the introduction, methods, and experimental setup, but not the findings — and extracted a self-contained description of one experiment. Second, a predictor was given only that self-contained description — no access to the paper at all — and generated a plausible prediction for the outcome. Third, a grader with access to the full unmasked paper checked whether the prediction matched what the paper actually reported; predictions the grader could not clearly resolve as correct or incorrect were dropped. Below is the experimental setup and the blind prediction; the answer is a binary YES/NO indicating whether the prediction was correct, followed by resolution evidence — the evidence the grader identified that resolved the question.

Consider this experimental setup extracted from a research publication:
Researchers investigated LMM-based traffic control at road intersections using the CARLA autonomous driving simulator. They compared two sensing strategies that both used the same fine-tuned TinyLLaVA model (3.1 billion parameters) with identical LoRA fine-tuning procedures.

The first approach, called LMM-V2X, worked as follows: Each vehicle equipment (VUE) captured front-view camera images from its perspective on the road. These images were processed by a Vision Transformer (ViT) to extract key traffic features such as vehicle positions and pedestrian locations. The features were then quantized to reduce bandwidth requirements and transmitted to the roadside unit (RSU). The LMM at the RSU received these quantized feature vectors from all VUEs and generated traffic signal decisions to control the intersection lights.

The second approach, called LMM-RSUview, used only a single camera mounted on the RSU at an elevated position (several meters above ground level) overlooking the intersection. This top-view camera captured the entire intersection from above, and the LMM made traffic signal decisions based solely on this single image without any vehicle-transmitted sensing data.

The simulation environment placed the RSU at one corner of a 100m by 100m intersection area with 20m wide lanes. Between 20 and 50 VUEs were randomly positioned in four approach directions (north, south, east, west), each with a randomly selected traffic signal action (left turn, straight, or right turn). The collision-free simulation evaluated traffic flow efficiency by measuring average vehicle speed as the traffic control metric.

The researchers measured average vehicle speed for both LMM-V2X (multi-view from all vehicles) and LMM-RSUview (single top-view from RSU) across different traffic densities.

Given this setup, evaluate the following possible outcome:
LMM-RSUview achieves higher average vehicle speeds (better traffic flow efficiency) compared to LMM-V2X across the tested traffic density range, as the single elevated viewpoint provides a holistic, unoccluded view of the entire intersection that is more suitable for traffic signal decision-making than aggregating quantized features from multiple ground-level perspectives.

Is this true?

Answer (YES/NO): NO